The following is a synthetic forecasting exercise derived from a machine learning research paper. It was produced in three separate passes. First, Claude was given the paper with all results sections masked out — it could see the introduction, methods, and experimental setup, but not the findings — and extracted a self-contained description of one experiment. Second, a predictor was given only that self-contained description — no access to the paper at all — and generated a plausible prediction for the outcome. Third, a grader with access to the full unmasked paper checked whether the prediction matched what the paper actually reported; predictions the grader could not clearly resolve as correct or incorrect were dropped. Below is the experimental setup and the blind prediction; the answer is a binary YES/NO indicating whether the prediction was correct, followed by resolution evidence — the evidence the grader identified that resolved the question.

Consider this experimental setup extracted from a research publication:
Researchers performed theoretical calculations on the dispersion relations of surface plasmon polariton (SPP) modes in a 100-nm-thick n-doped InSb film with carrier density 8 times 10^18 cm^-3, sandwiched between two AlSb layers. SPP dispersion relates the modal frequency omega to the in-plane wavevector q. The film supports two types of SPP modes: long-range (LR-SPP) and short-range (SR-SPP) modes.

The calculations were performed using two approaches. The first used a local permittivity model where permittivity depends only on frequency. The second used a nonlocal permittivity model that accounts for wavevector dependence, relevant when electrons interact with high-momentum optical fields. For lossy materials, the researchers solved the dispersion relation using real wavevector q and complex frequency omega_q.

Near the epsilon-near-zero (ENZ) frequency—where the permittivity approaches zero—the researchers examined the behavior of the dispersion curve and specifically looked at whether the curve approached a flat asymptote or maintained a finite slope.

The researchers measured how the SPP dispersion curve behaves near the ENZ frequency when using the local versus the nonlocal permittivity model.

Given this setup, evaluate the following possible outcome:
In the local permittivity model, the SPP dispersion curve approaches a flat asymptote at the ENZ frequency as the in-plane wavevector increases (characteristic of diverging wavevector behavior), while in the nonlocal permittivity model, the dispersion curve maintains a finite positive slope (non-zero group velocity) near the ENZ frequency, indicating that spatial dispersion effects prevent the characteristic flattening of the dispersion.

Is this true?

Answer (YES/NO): YES